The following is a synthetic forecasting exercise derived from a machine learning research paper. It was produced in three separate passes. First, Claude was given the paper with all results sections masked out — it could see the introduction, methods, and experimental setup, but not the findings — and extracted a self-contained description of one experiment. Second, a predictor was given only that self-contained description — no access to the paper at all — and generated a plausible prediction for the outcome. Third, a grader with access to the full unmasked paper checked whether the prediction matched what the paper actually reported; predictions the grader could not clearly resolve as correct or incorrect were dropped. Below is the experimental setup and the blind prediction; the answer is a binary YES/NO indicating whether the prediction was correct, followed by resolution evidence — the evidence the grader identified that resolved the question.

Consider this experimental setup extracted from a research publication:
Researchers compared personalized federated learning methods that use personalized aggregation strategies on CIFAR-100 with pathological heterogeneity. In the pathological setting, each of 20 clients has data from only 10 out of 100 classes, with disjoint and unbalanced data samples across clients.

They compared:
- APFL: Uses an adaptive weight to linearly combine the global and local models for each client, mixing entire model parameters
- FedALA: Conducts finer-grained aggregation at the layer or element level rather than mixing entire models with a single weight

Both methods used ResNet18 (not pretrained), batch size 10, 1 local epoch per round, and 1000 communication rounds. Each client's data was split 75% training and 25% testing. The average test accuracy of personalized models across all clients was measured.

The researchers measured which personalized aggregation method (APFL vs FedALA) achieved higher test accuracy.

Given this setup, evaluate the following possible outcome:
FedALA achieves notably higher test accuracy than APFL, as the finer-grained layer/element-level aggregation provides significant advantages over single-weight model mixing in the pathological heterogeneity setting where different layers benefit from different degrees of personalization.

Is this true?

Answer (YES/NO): YES